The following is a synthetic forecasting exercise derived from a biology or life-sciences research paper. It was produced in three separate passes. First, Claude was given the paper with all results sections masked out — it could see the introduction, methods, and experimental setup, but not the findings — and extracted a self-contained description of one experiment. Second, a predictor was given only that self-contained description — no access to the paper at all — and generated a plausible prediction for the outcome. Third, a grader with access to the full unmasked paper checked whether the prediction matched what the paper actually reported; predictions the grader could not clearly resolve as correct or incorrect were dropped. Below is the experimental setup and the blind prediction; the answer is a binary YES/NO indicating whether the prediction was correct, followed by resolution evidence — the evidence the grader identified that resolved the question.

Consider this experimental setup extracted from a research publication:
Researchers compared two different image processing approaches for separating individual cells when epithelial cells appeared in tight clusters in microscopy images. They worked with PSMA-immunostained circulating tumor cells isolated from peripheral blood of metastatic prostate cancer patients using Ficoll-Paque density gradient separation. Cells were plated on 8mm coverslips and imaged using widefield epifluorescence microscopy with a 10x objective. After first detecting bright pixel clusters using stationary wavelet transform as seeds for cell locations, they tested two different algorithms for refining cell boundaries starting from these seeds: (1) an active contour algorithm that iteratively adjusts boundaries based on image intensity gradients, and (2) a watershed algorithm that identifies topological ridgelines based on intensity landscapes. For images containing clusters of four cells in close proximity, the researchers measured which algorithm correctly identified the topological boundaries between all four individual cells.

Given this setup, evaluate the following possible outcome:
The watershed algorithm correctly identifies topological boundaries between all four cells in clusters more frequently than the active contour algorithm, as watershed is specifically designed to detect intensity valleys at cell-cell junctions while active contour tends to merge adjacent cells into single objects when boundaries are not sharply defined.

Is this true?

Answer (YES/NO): YES